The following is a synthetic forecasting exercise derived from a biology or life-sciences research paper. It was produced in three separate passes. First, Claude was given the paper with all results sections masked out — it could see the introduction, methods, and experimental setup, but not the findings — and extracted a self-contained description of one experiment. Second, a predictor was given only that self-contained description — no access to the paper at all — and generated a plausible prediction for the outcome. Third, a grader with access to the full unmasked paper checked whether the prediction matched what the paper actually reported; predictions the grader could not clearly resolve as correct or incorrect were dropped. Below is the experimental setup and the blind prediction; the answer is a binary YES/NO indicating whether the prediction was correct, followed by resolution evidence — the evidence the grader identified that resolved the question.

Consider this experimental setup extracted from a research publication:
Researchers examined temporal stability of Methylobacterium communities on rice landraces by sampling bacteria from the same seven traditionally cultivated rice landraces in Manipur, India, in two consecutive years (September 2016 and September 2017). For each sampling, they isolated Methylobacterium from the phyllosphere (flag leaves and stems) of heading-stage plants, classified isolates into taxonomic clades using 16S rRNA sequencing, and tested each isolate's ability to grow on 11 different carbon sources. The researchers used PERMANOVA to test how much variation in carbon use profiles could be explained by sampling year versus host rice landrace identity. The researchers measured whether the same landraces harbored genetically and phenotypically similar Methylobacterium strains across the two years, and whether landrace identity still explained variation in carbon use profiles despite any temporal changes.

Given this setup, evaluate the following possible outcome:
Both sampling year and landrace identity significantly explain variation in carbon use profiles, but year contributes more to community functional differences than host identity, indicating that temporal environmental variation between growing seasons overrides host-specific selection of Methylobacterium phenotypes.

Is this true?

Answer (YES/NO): NO